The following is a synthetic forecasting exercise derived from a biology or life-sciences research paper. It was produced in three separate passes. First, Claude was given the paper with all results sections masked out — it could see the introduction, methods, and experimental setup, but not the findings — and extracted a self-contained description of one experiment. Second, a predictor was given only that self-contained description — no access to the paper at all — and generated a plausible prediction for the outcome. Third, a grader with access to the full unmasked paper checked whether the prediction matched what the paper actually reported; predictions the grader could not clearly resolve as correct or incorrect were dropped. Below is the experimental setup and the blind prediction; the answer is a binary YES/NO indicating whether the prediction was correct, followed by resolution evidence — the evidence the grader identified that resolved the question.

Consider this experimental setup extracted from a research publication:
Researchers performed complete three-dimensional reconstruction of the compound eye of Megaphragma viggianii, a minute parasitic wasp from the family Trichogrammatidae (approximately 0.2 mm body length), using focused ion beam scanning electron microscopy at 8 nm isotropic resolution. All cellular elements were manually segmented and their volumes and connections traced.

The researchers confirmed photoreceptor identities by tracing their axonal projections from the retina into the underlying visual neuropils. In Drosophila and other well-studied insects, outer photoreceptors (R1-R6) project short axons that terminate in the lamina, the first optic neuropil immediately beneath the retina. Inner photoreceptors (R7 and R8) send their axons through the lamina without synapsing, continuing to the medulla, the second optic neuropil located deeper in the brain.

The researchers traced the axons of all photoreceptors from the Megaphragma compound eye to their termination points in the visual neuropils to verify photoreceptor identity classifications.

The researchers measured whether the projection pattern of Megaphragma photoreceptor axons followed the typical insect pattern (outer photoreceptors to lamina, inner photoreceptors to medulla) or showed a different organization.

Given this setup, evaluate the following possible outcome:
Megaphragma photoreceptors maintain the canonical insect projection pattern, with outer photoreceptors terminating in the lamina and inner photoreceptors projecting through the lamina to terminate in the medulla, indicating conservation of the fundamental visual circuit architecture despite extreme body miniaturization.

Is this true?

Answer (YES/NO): YES